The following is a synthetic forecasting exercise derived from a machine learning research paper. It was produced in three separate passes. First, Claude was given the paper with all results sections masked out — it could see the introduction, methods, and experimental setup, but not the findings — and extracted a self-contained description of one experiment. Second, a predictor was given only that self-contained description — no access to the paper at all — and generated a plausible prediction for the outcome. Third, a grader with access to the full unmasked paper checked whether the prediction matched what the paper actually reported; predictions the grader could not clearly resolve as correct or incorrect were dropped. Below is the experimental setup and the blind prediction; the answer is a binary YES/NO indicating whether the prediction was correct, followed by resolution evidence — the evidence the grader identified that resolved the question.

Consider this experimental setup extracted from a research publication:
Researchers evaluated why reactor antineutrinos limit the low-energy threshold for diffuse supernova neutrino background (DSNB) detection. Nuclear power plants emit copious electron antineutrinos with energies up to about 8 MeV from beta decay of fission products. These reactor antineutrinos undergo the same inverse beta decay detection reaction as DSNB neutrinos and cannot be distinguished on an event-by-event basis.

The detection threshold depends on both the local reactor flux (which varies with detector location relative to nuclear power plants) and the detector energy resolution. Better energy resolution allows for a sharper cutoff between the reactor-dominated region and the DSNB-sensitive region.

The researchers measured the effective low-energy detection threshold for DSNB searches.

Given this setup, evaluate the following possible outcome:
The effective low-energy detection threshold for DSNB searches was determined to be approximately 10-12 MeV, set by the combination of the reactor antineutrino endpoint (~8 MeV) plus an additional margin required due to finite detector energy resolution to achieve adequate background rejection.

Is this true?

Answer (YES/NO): YES